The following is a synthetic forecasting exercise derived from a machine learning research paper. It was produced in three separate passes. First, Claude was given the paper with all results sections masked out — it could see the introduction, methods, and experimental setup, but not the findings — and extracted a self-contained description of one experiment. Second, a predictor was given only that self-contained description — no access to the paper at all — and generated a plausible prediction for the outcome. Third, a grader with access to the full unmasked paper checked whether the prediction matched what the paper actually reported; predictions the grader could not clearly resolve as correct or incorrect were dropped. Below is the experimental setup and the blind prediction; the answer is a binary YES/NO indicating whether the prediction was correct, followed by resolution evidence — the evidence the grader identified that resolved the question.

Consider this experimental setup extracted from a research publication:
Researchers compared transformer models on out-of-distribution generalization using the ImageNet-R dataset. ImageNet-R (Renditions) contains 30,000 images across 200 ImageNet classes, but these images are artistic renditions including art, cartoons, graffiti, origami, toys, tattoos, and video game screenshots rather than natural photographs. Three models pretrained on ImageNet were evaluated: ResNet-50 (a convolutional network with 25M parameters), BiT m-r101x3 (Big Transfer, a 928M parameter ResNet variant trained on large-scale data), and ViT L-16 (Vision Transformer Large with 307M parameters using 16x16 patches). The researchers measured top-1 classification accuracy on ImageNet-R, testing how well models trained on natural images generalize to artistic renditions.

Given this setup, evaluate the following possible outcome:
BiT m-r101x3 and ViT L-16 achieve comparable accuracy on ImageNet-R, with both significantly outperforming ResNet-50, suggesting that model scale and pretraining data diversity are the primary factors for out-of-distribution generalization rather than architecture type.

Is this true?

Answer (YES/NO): NO